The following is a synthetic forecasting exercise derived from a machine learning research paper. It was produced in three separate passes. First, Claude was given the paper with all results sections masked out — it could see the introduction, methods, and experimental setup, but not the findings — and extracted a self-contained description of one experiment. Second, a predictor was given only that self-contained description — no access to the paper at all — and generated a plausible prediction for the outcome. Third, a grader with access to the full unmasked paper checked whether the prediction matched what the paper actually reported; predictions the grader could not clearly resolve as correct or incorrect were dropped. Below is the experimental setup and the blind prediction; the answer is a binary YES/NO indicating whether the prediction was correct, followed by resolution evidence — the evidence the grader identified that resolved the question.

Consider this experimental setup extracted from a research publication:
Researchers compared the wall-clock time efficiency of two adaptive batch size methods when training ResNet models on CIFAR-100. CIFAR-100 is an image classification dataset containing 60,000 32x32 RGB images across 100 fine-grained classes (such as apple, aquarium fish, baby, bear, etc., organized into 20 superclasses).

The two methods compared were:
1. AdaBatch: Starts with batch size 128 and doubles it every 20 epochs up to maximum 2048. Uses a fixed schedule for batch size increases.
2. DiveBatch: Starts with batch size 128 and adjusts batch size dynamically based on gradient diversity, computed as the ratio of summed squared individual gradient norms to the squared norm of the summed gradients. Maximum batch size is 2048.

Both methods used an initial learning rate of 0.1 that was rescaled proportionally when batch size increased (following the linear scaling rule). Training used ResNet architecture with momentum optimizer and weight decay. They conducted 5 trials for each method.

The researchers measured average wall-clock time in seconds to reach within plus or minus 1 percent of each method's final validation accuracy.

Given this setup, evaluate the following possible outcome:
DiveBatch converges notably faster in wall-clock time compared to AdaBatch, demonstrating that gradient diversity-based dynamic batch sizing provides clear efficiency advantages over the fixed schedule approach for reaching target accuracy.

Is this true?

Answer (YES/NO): NO